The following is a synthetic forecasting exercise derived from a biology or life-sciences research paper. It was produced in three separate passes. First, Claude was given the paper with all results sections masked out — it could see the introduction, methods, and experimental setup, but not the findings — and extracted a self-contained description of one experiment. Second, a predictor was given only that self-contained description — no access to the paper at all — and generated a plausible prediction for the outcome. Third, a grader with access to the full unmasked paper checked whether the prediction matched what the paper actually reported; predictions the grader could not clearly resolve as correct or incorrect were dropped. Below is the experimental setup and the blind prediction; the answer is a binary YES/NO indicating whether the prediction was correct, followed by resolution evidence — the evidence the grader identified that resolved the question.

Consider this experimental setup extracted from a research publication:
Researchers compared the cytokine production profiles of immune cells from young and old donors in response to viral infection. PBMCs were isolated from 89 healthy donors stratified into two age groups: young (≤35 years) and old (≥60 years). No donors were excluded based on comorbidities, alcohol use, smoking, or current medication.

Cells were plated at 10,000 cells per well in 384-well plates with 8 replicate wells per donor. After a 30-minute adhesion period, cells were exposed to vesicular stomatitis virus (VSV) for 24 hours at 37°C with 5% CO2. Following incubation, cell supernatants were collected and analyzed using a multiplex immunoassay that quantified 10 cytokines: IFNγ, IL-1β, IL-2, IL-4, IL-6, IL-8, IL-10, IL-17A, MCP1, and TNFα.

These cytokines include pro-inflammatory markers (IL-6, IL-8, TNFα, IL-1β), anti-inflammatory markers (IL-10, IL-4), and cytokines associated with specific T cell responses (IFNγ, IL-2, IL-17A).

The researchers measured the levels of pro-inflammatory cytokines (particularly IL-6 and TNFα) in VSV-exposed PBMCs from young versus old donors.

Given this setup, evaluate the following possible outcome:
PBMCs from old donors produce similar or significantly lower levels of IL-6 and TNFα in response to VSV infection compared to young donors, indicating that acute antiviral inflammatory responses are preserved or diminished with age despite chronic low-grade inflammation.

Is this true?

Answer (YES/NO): NO